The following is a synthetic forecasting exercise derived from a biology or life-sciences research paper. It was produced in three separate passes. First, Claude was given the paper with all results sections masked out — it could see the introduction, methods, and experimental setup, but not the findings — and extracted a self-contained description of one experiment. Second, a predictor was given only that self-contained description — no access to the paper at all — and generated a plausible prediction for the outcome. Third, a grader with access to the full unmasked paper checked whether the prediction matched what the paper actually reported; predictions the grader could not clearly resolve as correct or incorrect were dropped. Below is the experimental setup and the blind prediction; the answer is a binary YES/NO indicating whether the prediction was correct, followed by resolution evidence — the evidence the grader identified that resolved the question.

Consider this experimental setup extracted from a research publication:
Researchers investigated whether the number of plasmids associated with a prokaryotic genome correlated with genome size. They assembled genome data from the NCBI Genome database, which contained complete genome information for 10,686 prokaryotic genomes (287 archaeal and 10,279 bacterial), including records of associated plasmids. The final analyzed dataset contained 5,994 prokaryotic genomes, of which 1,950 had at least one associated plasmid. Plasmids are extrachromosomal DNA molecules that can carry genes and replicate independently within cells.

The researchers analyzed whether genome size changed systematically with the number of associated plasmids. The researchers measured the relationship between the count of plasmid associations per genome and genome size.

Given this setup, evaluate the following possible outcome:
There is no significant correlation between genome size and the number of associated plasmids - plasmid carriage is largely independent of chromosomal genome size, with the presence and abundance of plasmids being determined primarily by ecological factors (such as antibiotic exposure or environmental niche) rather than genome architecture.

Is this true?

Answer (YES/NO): NO